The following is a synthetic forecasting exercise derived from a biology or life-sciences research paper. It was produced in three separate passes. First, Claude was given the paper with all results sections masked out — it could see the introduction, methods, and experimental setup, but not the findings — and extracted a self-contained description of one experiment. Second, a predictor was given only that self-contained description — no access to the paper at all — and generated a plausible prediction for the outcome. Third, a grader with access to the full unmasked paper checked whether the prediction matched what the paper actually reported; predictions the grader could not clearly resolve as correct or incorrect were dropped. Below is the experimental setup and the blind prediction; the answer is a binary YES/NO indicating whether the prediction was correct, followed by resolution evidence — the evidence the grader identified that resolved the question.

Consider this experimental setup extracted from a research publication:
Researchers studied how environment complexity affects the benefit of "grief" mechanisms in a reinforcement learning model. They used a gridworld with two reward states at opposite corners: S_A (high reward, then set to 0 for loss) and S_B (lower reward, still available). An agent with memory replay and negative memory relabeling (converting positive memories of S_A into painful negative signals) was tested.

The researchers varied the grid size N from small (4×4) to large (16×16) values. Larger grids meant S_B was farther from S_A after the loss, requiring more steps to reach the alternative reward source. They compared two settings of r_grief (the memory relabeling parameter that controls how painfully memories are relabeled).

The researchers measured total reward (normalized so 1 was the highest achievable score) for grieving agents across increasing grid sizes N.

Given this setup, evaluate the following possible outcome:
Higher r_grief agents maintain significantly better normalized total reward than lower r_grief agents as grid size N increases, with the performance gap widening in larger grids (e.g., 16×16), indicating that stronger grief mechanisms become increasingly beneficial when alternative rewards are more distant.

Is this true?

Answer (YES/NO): NO